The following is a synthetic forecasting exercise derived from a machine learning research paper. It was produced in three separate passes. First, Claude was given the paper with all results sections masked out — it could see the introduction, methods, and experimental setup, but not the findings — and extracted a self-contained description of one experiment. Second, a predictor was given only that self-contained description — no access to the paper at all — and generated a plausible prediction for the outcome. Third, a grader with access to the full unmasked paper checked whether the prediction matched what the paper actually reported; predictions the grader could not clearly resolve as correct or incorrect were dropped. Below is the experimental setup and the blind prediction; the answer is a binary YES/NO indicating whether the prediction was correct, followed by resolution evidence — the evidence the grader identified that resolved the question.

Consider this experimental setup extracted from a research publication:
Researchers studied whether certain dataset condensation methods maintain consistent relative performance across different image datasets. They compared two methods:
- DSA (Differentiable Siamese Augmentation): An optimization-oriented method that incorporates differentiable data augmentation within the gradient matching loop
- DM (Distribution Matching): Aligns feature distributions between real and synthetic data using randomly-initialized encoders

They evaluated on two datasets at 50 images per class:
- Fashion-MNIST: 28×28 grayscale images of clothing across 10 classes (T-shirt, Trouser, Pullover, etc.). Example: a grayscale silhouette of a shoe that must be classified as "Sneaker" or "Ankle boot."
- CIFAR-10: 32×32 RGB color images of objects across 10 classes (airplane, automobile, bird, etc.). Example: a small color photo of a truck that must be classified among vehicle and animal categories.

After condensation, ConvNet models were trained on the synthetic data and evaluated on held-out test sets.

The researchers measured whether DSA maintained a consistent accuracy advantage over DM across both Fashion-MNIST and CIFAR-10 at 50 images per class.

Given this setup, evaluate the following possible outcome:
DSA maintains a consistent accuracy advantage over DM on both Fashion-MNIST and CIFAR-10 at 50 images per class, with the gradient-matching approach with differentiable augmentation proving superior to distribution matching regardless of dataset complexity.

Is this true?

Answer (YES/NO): NO